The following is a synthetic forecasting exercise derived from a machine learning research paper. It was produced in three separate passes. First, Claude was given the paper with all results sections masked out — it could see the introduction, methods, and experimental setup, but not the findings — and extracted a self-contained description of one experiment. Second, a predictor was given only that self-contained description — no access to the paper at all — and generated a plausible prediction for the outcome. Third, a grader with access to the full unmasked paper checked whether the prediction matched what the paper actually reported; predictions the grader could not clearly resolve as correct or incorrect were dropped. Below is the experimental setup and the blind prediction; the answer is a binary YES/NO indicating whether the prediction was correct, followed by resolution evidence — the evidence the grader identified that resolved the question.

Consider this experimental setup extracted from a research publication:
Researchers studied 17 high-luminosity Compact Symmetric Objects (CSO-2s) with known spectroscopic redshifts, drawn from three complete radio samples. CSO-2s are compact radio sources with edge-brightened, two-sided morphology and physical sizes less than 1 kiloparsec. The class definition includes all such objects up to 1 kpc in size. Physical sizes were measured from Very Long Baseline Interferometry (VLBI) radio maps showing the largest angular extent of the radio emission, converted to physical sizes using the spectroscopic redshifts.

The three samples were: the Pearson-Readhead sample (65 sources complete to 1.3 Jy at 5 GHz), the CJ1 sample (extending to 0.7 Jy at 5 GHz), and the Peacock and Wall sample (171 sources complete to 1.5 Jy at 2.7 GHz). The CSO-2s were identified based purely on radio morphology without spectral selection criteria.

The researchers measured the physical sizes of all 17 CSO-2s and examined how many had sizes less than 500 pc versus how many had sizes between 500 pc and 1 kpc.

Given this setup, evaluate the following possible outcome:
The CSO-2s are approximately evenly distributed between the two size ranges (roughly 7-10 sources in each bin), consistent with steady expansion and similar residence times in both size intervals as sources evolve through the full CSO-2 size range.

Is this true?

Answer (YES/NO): NO